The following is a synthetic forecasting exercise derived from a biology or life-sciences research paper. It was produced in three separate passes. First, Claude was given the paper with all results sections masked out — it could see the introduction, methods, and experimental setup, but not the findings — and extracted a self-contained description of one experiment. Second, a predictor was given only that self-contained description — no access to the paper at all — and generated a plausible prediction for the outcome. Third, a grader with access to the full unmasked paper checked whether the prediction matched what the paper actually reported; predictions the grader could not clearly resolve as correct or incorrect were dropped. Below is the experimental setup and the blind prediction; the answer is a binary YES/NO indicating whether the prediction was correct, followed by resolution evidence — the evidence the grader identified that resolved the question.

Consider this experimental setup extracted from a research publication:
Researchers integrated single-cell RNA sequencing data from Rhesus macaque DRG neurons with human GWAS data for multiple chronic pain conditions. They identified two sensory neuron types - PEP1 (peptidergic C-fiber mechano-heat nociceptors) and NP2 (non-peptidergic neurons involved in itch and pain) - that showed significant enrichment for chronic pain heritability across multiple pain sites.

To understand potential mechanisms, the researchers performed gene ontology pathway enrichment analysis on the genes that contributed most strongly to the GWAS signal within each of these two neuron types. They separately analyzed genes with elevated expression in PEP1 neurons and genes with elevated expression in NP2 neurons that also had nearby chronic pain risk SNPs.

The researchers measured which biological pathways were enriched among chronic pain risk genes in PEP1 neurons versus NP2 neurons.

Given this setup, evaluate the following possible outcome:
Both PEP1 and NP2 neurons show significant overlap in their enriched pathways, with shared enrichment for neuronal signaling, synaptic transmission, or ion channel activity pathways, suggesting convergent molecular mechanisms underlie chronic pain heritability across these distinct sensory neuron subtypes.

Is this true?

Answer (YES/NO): NO